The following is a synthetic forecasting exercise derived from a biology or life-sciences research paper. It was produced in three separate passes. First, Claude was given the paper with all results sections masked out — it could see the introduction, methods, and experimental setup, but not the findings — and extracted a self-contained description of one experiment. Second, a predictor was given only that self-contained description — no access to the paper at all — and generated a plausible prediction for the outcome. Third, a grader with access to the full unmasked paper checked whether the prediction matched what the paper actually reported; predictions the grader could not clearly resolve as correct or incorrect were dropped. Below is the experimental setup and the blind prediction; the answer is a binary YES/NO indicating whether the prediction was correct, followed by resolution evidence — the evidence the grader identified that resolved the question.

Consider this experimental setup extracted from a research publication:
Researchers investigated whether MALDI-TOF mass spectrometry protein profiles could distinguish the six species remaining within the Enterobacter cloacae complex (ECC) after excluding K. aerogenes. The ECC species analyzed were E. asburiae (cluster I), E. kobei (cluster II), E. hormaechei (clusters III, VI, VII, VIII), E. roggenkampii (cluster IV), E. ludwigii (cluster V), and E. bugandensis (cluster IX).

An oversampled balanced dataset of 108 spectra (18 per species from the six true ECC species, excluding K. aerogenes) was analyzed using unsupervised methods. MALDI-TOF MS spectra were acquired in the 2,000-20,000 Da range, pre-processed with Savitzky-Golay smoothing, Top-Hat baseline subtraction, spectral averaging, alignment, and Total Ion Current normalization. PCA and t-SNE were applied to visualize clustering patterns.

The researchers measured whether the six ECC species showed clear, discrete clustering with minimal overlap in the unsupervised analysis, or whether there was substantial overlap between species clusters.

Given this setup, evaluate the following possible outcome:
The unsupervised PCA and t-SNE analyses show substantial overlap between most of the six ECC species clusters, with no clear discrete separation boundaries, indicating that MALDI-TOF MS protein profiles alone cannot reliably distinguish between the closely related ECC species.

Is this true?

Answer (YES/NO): NO